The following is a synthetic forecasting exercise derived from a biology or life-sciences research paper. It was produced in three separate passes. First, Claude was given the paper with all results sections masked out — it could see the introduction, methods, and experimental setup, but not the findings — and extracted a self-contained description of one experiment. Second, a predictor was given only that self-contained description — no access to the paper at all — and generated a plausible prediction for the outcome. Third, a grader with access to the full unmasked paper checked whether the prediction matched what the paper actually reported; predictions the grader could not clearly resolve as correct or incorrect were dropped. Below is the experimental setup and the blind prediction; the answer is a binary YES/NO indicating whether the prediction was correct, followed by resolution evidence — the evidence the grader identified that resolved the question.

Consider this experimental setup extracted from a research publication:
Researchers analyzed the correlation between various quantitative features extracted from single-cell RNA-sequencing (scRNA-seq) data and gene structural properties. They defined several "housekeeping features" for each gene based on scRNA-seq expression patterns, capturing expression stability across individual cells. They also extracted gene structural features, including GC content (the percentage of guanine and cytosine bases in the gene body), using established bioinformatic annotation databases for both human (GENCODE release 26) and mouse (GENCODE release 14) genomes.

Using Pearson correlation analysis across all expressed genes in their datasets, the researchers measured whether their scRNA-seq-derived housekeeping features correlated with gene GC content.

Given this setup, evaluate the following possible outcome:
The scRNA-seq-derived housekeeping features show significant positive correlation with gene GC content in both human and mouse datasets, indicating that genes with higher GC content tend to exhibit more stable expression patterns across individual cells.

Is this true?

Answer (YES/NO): NO